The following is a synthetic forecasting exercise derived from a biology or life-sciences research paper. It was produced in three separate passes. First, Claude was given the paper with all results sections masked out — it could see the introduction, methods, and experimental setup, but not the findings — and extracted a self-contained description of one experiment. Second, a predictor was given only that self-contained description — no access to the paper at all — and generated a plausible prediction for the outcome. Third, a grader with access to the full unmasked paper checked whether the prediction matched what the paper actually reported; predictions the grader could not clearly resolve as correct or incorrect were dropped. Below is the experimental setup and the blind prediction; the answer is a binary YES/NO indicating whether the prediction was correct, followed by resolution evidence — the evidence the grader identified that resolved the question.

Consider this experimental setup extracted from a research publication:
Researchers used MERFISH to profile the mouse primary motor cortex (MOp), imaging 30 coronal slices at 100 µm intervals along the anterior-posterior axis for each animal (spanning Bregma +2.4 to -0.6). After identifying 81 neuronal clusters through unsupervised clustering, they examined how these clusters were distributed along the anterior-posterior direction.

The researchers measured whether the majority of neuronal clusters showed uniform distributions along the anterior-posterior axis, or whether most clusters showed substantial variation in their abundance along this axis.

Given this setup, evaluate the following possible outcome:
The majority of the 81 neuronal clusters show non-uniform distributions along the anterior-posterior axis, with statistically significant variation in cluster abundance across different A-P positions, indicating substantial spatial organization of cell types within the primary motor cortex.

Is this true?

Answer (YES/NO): NO